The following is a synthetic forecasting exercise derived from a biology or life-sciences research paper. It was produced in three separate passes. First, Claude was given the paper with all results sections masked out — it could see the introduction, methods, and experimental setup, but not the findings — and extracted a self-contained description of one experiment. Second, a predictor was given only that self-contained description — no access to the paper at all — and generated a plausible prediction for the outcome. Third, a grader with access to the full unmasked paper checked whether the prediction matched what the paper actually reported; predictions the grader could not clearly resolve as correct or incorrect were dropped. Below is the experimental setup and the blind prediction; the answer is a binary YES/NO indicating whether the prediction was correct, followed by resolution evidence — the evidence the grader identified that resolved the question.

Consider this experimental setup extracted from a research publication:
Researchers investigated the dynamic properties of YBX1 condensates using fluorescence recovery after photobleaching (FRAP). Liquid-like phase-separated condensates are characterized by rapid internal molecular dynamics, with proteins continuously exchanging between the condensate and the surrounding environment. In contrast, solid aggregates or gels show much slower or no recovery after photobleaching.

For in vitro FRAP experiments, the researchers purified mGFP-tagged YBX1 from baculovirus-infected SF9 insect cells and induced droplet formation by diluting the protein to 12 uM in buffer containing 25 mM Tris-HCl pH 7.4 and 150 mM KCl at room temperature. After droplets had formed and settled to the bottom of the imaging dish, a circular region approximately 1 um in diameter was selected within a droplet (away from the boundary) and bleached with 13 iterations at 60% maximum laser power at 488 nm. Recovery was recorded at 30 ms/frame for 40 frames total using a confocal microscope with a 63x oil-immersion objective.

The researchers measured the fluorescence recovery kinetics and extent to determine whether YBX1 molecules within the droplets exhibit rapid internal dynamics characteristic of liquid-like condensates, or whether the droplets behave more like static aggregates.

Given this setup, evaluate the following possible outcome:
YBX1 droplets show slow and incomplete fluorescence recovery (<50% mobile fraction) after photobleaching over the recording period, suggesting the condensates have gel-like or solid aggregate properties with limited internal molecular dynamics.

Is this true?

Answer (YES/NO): NO